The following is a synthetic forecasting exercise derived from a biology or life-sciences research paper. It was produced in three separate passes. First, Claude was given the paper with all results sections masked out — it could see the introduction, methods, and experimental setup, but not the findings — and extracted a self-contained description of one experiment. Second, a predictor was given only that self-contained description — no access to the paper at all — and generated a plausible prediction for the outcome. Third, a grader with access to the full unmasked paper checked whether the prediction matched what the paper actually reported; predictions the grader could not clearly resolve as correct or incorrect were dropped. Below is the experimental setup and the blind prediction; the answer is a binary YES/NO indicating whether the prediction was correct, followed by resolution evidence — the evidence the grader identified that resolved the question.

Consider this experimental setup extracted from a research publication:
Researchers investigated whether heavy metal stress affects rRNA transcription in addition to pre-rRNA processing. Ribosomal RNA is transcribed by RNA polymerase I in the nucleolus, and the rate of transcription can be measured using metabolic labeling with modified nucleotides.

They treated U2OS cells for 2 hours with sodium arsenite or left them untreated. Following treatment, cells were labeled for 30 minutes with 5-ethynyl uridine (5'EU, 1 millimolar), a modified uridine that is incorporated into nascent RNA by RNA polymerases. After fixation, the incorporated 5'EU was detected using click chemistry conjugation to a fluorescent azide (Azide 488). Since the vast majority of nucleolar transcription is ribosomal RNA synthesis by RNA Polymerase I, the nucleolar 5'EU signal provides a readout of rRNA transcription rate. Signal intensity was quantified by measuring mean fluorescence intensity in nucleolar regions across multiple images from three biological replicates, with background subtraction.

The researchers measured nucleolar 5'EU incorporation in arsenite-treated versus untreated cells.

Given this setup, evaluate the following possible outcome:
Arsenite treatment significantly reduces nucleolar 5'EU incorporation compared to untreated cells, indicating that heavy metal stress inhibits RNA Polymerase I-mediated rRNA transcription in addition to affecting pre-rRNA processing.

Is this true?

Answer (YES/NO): YES